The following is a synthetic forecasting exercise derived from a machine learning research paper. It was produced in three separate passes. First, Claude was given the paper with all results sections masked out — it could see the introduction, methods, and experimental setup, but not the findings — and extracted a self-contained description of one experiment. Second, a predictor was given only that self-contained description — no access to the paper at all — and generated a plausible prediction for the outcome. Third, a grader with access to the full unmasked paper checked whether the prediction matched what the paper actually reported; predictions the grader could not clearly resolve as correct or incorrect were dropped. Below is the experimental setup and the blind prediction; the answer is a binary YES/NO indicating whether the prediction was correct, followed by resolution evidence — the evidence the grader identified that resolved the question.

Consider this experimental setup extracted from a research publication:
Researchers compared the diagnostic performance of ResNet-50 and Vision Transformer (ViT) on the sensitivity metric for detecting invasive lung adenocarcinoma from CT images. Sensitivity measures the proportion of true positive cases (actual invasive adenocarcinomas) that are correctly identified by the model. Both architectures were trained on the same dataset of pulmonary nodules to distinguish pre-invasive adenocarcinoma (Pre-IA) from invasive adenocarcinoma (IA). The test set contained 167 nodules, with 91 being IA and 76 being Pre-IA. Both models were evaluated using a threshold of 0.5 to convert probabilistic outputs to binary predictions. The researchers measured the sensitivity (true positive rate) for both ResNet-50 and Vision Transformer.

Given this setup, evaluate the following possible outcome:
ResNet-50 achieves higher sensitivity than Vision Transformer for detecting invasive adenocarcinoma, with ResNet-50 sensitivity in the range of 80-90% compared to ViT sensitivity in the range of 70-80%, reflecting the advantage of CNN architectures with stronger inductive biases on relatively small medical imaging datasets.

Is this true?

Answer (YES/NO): NO